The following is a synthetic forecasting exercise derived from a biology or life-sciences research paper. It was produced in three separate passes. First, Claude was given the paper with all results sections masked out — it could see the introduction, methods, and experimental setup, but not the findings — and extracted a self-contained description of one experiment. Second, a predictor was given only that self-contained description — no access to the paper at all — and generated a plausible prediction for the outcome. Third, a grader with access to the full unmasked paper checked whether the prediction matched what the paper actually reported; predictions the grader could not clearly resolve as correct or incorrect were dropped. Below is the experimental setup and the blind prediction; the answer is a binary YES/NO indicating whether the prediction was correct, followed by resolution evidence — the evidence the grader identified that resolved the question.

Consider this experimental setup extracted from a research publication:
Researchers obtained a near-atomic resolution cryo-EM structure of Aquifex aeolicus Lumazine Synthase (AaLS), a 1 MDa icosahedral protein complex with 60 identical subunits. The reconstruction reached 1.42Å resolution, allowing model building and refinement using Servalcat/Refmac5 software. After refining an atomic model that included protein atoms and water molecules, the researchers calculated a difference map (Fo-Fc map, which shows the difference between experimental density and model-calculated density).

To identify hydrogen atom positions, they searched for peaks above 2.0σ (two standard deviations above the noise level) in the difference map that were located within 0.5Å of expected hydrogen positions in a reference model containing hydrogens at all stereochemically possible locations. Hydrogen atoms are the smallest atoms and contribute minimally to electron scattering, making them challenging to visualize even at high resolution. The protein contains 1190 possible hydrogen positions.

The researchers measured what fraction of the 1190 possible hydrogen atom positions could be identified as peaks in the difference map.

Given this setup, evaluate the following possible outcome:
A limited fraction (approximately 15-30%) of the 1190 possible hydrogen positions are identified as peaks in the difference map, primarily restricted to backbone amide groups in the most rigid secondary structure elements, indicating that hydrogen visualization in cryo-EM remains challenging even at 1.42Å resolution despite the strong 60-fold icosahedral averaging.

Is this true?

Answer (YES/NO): NO